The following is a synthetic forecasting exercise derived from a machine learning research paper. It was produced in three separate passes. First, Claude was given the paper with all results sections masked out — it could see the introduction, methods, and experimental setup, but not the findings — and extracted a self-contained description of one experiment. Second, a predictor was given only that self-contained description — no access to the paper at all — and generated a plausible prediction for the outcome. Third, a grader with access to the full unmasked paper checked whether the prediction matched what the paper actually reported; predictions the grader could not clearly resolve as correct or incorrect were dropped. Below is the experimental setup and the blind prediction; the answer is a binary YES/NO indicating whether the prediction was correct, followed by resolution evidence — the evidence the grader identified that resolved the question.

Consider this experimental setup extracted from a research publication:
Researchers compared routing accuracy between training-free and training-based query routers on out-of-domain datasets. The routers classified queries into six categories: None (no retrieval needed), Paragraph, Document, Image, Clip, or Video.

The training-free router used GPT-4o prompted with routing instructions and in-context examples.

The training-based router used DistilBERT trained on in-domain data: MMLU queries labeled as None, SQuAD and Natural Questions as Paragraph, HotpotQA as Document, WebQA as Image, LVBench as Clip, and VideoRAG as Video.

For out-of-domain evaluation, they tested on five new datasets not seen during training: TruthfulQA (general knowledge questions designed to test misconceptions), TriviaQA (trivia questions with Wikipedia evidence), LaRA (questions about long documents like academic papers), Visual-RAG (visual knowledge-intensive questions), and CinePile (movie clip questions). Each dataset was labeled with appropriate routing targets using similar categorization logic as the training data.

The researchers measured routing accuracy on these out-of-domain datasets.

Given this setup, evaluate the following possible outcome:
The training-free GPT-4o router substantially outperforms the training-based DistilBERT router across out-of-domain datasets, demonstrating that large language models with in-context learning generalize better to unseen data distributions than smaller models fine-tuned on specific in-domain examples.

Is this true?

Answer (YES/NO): NO